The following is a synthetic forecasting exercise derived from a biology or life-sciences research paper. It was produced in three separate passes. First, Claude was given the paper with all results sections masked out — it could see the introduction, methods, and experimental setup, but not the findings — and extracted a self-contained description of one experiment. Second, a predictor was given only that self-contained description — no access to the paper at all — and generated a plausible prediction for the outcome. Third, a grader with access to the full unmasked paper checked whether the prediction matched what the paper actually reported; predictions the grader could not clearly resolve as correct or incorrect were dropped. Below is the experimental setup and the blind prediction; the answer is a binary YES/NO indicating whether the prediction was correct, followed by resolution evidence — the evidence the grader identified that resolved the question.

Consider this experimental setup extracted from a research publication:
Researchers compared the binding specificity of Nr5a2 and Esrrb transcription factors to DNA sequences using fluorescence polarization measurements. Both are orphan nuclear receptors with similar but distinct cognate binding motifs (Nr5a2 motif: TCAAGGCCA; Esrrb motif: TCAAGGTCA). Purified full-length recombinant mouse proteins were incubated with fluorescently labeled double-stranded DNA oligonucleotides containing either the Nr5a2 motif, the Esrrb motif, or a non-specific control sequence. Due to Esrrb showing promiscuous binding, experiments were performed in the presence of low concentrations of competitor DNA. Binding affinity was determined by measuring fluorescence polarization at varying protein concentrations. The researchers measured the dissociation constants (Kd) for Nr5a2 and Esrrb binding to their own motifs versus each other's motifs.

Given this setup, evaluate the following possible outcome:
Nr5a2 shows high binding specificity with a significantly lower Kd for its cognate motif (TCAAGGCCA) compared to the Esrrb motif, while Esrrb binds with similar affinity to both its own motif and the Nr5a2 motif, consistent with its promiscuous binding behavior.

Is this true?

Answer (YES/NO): NO